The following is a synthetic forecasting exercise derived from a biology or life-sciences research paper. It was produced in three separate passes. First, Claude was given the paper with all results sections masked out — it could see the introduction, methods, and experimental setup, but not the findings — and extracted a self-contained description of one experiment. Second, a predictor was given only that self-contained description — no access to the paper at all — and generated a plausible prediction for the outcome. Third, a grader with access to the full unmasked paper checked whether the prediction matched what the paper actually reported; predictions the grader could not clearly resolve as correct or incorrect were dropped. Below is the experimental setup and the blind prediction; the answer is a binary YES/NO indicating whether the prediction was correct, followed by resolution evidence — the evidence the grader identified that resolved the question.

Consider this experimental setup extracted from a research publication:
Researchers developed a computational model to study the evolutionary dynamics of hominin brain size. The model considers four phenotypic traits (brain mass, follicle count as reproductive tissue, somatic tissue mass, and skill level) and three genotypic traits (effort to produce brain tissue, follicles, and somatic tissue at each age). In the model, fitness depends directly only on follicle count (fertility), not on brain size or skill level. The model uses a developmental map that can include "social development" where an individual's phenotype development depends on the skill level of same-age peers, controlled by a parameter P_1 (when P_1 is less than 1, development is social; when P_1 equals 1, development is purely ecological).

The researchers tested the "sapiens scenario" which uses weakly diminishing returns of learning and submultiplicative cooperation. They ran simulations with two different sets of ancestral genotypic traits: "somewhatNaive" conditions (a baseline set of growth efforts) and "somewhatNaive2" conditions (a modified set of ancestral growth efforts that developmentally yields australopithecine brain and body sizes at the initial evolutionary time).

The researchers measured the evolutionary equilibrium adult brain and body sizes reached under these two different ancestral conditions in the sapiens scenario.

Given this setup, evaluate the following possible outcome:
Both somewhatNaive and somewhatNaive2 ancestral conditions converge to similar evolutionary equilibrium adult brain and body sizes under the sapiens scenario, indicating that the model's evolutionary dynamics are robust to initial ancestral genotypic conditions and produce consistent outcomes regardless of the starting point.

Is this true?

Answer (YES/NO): NO